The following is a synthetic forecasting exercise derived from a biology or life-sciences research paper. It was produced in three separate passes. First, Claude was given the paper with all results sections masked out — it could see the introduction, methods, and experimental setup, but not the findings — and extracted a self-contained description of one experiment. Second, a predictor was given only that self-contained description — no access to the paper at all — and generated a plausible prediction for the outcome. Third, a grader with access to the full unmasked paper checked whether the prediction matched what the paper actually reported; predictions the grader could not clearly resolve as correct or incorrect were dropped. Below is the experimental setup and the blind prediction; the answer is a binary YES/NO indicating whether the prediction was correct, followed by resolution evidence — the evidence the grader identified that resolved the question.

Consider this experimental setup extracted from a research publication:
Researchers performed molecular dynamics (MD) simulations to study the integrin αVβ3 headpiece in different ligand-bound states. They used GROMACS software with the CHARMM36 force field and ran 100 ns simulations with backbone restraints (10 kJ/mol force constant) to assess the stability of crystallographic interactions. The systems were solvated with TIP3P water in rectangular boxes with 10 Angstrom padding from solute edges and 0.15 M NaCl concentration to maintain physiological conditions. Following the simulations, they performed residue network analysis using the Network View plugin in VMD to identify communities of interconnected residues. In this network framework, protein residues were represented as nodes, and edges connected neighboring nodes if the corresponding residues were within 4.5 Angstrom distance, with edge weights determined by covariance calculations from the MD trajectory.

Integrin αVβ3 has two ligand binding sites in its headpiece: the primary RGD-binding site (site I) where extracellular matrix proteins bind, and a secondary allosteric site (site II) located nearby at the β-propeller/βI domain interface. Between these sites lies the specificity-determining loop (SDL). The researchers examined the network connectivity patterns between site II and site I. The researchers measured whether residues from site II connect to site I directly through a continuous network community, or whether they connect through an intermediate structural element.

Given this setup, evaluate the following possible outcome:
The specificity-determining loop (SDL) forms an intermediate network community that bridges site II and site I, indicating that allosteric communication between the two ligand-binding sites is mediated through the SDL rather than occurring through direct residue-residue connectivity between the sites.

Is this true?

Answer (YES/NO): YES